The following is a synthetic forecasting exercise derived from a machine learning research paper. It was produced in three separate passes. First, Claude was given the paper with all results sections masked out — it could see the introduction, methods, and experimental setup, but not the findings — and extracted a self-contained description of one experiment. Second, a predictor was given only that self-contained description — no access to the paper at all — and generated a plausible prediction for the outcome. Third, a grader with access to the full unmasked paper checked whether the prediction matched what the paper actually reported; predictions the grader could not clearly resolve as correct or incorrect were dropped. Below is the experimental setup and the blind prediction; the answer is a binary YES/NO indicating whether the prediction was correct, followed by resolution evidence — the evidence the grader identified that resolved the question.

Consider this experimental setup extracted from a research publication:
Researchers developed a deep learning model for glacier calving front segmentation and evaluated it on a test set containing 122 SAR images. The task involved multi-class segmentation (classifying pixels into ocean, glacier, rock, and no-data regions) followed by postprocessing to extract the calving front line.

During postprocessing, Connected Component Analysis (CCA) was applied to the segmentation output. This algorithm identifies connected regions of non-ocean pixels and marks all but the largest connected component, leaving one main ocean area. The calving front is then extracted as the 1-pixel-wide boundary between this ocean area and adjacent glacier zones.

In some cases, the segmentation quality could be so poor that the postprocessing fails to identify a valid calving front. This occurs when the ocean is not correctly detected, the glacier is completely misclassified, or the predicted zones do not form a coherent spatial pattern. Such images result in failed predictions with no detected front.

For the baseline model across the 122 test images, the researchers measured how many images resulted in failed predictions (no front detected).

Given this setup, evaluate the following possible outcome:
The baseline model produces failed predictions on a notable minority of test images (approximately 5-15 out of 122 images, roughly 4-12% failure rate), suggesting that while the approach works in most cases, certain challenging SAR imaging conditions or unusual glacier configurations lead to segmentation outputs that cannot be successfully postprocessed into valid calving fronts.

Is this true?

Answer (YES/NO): NO